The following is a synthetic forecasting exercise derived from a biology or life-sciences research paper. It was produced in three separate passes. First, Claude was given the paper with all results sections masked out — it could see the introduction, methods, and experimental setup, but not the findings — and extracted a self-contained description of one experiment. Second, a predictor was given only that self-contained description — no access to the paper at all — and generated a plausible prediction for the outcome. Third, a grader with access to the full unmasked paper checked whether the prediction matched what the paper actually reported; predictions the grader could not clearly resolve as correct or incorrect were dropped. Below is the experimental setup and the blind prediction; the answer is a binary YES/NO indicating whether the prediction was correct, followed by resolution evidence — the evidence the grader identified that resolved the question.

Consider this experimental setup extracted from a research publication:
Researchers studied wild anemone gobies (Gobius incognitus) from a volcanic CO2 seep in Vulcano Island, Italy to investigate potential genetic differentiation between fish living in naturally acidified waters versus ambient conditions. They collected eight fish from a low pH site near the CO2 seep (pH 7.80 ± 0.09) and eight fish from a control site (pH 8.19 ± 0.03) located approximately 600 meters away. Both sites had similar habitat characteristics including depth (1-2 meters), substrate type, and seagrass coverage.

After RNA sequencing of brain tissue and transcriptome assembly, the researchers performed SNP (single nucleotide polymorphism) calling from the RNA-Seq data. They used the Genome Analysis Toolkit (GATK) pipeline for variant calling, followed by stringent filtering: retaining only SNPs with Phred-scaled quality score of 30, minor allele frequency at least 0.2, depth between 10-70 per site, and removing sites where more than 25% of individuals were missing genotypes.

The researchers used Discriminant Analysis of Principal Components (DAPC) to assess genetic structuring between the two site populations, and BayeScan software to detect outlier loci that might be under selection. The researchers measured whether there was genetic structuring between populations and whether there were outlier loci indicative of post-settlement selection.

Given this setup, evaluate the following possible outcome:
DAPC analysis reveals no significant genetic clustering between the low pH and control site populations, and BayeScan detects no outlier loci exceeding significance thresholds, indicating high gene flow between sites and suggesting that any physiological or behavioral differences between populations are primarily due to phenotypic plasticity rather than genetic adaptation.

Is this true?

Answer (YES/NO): YES